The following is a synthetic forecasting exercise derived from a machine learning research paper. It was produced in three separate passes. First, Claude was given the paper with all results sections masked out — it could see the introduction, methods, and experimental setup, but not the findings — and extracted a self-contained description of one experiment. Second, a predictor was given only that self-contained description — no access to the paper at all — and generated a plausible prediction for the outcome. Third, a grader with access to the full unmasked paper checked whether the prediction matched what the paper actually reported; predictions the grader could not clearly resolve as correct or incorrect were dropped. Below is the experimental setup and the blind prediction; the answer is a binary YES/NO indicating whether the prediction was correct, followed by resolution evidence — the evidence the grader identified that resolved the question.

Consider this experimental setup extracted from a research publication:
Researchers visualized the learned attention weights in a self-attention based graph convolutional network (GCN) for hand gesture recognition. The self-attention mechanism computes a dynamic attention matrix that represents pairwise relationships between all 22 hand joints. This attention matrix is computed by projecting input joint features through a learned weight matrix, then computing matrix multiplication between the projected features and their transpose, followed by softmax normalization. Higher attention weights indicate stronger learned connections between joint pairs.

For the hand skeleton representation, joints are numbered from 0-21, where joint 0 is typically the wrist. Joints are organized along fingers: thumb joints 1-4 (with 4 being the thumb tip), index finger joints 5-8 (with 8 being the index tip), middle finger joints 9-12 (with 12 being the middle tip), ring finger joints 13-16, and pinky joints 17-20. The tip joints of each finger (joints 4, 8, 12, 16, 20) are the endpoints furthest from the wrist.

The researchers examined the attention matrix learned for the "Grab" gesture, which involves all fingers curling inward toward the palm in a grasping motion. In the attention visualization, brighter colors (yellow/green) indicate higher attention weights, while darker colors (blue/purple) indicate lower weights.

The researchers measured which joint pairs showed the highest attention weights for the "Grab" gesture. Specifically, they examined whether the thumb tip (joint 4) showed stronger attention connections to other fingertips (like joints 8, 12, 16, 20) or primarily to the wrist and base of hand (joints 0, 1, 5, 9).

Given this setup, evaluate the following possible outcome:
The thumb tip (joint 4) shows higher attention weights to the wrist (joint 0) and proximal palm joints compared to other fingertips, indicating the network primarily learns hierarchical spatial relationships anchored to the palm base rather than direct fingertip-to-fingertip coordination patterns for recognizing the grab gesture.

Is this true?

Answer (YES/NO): NO